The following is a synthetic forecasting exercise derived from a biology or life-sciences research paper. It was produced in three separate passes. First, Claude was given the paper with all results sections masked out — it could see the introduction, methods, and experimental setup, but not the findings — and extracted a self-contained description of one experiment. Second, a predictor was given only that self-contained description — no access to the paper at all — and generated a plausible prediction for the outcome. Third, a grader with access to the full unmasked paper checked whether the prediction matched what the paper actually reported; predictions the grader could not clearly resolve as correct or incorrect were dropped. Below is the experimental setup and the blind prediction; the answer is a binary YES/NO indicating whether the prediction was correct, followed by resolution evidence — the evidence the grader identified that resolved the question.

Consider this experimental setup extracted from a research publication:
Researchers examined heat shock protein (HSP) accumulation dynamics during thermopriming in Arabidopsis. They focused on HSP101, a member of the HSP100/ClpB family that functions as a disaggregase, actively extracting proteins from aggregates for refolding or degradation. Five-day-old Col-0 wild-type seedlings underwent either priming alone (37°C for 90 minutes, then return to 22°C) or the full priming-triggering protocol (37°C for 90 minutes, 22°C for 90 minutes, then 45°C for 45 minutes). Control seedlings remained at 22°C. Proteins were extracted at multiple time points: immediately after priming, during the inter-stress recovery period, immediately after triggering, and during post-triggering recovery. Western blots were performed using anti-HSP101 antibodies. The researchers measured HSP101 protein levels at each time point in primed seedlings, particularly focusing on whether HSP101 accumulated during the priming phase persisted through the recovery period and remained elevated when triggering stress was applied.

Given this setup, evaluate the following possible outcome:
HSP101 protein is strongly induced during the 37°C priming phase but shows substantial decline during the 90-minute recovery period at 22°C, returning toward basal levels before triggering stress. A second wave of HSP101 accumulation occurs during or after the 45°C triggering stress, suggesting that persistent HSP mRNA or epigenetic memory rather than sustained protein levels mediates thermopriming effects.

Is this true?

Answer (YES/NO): NO